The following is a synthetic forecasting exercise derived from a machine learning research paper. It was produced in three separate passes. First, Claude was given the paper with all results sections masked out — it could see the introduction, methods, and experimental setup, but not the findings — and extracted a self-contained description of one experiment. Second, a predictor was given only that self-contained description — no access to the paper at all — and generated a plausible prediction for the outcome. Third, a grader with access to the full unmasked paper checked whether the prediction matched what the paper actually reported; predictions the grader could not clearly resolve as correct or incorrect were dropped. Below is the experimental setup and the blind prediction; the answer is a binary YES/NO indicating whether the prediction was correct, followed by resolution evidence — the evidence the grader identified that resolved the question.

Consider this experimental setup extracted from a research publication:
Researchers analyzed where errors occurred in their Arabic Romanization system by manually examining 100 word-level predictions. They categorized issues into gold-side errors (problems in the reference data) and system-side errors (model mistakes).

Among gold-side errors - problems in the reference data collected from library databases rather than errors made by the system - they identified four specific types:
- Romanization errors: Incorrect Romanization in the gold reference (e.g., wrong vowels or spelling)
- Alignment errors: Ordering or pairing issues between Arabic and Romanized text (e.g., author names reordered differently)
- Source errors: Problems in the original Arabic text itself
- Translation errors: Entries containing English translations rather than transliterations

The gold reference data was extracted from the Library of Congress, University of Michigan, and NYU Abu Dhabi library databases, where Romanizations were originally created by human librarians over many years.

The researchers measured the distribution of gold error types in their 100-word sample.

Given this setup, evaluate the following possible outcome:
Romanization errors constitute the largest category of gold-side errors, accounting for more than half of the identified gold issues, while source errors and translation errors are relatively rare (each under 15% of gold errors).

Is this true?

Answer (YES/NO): YES